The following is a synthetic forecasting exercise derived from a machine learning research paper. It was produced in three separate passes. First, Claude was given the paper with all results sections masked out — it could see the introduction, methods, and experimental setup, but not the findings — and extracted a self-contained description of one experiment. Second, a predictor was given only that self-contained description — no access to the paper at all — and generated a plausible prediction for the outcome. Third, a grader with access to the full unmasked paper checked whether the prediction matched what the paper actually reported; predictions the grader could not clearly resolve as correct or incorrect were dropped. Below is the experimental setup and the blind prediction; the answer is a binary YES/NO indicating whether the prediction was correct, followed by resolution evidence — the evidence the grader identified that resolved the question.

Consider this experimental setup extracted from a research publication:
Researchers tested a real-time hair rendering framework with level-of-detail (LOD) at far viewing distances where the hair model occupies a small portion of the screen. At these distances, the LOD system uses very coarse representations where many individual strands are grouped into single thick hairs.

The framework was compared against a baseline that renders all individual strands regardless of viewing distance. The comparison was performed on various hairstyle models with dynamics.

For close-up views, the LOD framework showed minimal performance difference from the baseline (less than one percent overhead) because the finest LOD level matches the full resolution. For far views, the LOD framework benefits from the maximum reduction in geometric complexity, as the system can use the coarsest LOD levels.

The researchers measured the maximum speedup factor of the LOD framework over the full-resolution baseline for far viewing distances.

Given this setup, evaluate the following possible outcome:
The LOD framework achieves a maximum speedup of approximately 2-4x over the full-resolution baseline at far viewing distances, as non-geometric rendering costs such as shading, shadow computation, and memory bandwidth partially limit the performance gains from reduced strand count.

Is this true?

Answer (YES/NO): NO